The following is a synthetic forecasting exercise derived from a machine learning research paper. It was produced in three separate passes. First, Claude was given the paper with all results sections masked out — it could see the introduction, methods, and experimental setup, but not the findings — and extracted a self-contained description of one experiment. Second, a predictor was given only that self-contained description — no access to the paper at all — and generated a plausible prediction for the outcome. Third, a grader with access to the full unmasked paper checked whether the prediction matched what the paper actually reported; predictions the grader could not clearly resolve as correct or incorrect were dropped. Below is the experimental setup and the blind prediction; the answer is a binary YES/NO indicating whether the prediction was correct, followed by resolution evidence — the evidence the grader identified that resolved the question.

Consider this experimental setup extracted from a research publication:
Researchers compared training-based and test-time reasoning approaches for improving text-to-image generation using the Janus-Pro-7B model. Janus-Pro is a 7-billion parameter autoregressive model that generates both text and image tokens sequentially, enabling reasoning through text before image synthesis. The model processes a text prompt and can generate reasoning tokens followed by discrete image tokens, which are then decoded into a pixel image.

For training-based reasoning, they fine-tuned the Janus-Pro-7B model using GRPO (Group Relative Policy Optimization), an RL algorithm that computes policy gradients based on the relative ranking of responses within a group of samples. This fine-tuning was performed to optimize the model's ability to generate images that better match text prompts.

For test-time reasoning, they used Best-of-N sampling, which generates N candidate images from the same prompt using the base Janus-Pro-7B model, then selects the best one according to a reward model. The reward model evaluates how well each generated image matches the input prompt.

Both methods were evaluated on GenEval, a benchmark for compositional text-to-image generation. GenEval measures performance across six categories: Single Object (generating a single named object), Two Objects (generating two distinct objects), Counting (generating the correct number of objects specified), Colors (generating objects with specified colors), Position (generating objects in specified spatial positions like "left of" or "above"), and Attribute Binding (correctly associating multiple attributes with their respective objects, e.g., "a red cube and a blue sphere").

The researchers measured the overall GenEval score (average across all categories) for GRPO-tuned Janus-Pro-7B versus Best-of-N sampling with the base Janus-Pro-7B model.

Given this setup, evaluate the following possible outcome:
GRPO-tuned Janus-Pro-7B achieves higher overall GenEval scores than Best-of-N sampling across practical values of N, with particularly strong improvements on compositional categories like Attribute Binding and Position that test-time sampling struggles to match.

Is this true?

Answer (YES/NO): NO